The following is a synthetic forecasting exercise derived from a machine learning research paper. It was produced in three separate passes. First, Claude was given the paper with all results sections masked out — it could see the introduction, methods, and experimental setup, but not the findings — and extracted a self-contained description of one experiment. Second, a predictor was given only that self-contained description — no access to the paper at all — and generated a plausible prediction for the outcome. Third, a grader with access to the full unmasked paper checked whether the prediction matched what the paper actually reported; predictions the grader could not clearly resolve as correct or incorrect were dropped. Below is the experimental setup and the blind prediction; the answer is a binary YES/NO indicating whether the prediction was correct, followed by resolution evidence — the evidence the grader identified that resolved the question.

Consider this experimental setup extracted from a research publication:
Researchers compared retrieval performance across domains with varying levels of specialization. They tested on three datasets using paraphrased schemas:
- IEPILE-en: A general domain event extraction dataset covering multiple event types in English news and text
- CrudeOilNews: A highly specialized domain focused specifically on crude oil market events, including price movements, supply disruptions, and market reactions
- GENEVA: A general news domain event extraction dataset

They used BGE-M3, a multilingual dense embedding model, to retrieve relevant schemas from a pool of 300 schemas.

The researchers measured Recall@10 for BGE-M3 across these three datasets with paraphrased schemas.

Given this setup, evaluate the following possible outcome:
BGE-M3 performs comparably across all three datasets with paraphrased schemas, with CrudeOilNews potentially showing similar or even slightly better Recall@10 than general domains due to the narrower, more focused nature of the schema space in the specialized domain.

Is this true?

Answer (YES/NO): NO